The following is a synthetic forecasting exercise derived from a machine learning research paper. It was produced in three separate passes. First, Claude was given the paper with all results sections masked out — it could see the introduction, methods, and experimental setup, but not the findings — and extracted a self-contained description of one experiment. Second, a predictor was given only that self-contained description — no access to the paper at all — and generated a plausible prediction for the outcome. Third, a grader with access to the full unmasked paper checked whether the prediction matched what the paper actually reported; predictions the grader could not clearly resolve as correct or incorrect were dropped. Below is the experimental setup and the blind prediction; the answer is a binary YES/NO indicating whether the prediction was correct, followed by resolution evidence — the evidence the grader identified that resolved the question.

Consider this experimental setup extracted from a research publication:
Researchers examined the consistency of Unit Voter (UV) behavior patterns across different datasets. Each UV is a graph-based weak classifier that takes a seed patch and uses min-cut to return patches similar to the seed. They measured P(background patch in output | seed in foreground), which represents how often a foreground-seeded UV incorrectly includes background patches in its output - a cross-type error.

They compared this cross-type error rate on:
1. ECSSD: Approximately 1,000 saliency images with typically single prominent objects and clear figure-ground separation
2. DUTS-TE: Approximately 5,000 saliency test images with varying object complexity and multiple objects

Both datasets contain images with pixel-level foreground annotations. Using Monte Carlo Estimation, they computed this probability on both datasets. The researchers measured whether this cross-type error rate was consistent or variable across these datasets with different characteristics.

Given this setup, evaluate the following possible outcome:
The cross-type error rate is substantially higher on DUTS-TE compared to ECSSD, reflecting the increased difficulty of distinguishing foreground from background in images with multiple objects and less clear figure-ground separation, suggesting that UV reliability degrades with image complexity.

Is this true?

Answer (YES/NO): NO